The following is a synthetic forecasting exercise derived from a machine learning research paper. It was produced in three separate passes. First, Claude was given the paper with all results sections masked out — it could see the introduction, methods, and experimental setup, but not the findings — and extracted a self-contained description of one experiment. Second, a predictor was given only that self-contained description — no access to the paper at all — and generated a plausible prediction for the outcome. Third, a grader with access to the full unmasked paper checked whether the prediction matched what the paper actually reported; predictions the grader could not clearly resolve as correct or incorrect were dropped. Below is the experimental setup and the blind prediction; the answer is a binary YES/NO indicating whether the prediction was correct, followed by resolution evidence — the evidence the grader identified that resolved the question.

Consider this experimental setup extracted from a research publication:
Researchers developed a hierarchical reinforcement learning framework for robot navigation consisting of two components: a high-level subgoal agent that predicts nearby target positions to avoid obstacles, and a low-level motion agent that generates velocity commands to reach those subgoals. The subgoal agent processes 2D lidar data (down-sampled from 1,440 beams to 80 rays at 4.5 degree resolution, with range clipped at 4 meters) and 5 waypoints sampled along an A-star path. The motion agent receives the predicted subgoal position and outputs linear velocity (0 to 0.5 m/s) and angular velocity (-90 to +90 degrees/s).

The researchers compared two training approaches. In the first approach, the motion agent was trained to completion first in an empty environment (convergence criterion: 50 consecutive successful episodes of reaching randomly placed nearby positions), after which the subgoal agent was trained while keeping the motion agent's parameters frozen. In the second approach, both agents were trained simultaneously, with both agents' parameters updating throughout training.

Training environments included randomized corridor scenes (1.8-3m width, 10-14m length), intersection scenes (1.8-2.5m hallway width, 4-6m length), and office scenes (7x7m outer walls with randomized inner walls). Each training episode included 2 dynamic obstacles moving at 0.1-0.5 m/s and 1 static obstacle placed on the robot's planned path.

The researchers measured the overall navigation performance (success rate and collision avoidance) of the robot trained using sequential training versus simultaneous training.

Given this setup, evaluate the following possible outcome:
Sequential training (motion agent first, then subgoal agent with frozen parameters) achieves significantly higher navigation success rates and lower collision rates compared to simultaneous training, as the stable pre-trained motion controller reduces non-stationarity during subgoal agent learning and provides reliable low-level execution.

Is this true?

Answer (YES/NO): YES